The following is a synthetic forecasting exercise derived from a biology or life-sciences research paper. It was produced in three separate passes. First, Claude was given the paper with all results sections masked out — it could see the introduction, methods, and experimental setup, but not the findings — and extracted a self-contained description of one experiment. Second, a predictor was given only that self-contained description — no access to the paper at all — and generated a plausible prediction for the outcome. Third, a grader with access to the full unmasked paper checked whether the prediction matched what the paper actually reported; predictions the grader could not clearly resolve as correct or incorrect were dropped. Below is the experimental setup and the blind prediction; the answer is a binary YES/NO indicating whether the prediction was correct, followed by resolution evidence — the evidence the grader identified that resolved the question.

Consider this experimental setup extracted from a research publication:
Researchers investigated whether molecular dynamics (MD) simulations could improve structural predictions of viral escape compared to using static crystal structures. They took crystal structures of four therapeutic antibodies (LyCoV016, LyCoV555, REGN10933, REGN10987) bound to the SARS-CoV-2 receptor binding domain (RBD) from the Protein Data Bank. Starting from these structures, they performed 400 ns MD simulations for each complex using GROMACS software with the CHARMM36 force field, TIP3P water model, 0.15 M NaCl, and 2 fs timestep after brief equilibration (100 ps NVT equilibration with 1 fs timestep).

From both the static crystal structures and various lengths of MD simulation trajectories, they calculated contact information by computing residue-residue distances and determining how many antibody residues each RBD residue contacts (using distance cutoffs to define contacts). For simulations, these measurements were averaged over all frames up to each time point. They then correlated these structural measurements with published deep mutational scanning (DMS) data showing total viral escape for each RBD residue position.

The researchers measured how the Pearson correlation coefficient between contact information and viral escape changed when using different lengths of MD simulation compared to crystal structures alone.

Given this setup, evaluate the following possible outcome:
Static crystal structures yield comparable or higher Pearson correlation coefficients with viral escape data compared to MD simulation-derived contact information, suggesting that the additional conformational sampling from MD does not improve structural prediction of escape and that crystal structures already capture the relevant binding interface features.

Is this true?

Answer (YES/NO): NO